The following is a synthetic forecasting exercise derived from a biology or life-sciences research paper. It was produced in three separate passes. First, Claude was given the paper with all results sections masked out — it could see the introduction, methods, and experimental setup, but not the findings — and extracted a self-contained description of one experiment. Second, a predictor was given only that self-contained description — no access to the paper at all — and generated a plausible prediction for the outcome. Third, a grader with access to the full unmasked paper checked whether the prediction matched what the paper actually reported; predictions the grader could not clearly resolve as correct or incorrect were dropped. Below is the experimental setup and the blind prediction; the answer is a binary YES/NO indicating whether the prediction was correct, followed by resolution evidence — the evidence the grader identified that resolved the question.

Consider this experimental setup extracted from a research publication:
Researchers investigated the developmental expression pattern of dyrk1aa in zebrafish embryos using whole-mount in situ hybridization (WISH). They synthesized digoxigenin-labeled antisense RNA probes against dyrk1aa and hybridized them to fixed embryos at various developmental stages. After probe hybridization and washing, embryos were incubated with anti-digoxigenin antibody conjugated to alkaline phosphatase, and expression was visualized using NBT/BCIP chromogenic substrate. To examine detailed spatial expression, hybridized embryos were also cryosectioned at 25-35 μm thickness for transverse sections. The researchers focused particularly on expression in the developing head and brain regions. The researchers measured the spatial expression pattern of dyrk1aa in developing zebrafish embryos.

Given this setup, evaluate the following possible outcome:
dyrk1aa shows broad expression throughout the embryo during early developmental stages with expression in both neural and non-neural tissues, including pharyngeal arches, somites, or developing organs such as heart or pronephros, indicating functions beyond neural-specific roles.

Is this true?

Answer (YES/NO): NO